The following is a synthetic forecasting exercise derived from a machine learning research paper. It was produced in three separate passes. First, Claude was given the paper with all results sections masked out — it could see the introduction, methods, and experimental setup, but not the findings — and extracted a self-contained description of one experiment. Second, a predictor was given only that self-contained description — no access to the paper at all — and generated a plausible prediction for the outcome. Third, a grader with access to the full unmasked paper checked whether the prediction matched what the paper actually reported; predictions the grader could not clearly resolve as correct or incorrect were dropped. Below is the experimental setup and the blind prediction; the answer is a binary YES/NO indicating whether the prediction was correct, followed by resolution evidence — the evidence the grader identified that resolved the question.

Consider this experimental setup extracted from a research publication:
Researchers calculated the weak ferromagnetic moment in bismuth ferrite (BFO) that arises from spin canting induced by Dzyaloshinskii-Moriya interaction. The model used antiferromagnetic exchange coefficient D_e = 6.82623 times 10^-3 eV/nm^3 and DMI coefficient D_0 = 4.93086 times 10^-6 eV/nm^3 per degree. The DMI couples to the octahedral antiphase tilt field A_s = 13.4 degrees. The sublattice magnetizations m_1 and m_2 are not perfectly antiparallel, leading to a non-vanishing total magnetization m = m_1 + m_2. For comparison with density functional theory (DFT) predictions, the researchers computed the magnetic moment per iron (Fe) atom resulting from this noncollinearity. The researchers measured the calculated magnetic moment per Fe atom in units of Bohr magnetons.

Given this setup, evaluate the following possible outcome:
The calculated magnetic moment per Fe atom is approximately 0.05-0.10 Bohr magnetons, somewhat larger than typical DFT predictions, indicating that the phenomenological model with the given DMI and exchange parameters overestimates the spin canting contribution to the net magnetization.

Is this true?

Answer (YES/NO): NO